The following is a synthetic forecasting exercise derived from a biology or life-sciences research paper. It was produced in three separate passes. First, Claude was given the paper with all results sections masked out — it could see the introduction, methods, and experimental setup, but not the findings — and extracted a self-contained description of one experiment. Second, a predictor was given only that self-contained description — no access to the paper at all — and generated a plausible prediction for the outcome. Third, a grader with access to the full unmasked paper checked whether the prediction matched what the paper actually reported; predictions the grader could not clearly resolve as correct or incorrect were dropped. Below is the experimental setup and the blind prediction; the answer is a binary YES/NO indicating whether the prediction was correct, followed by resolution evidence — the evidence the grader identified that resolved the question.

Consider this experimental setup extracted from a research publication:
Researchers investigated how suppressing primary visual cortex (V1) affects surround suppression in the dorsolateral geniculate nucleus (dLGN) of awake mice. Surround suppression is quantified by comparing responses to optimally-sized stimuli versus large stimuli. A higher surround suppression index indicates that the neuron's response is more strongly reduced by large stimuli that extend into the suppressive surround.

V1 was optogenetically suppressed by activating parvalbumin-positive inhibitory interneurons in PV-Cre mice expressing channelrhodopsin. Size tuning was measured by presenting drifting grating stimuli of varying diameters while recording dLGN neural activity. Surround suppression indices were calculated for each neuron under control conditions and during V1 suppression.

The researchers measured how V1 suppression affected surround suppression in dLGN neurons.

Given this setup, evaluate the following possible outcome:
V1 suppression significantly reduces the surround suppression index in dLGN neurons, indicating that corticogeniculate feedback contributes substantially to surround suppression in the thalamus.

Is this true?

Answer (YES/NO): YES